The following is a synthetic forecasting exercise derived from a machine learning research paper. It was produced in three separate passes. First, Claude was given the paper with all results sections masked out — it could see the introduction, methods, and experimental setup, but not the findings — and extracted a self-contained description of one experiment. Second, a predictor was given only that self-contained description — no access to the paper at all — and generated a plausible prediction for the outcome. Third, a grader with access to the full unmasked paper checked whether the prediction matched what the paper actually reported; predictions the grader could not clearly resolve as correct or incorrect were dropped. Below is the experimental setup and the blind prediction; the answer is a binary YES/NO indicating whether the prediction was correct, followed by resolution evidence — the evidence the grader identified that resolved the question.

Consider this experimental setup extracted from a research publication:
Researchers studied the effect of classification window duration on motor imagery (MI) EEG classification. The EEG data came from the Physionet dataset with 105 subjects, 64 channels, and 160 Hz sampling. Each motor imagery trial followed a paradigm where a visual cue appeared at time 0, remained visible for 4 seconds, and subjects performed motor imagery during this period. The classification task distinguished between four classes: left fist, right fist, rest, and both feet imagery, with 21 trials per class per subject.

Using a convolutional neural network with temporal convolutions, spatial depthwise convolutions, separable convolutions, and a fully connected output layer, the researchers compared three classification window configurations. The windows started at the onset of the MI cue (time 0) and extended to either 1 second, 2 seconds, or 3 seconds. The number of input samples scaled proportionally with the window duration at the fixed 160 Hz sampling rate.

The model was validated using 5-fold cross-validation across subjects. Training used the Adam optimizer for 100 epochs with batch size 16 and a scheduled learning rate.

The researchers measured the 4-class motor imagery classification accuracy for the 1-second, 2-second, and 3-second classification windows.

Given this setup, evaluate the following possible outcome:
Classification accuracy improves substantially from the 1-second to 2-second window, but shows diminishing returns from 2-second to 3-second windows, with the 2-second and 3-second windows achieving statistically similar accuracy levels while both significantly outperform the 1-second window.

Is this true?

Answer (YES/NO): NO